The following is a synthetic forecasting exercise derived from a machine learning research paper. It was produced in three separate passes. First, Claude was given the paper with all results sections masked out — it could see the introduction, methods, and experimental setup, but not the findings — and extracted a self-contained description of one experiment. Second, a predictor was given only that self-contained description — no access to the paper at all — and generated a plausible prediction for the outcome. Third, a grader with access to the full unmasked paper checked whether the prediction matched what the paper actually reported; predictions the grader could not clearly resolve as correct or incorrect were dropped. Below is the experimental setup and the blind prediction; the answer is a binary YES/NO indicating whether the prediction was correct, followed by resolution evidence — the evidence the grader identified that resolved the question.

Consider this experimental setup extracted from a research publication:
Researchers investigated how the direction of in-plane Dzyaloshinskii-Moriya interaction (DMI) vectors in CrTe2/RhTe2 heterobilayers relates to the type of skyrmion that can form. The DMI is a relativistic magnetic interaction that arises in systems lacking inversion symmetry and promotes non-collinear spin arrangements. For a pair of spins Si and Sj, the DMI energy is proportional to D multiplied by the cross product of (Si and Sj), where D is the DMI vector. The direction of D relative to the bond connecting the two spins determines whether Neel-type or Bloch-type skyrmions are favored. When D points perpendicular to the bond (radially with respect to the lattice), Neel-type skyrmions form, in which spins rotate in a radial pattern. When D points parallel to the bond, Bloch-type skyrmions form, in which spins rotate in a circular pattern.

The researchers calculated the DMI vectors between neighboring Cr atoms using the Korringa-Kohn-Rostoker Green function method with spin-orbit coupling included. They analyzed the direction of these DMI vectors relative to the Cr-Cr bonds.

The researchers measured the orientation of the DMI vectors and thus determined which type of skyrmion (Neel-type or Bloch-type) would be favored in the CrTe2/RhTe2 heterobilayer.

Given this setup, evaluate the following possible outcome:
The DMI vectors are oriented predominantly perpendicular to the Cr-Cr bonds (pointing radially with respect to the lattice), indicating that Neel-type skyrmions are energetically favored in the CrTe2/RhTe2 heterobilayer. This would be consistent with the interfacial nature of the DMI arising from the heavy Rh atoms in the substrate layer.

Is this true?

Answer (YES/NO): YES